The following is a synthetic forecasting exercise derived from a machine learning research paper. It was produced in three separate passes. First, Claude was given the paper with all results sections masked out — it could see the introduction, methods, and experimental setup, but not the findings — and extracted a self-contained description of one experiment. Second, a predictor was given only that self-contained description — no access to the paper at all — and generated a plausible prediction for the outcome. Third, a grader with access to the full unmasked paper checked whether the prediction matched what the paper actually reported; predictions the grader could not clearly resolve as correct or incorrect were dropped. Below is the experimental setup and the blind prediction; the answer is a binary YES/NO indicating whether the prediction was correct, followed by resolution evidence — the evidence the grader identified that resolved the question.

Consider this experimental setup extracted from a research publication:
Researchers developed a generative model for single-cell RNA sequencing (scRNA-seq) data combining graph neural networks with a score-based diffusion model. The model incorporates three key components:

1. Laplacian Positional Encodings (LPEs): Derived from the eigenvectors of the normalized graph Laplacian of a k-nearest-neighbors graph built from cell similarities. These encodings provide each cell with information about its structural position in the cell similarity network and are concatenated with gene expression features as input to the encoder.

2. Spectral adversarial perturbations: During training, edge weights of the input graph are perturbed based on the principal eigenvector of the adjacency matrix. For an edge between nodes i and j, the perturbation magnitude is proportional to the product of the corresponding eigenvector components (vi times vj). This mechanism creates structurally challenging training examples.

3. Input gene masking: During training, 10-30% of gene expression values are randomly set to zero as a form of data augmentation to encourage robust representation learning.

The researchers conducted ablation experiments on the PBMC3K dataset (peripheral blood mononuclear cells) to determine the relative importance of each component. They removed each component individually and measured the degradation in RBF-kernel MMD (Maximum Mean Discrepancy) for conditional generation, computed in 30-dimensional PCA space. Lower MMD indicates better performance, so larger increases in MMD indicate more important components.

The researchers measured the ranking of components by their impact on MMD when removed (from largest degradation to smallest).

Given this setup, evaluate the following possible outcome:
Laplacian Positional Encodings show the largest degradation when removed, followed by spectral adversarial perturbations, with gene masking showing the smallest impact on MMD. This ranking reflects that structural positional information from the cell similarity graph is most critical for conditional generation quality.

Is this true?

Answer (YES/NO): YES